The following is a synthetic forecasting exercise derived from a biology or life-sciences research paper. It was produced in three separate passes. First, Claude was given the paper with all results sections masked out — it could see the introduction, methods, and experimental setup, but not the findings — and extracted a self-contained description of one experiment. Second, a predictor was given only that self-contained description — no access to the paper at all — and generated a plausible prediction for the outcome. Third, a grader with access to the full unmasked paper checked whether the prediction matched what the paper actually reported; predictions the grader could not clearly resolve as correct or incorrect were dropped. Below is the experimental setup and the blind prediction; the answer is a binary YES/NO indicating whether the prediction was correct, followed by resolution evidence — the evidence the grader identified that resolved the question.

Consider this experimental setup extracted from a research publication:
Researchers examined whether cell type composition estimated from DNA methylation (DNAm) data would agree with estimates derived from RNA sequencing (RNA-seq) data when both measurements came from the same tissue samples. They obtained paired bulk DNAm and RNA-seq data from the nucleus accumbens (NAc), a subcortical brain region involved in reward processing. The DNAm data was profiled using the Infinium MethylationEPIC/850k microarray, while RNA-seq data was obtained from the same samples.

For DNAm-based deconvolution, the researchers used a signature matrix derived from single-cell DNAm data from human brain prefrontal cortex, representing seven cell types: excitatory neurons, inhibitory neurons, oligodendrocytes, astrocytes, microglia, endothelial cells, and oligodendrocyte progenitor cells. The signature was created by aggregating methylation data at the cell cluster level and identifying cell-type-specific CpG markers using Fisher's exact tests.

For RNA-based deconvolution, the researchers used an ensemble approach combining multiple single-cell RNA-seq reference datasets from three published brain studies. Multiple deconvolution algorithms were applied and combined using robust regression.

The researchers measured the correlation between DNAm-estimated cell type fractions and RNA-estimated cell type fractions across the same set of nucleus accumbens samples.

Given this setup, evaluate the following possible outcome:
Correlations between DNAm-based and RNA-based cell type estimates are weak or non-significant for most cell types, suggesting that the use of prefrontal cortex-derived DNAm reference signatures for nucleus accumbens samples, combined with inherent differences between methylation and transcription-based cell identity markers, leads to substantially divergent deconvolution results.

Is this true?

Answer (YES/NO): NO